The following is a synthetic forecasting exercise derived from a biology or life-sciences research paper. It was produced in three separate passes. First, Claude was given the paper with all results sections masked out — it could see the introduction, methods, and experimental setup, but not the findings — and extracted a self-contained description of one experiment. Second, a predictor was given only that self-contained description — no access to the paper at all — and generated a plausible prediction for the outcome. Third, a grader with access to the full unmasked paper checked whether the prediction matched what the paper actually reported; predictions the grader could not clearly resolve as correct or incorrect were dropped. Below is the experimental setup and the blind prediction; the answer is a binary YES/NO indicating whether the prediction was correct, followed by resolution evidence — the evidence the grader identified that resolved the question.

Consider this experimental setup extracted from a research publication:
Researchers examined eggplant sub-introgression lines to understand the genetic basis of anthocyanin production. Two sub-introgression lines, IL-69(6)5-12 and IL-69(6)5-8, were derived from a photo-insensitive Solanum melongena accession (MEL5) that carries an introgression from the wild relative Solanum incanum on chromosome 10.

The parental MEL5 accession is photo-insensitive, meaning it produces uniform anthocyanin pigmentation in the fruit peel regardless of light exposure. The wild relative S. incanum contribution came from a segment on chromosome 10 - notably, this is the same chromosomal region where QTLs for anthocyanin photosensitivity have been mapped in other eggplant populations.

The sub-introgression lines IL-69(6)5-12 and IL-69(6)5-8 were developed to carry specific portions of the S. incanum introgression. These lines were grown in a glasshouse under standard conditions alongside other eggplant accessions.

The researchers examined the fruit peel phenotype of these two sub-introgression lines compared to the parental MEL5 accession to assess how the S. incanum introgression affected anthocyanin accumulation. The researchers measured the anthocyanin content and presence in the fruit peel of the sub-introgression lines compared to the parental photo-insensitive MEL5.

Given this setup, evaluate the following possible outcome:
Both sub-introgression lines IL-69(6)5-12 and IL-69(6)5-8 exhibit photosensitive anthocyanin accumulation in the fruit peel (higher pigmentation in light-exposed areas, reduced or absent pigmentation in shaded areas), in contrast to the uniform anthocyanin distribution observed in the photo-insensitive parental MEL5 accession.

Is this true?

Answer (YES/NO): NO